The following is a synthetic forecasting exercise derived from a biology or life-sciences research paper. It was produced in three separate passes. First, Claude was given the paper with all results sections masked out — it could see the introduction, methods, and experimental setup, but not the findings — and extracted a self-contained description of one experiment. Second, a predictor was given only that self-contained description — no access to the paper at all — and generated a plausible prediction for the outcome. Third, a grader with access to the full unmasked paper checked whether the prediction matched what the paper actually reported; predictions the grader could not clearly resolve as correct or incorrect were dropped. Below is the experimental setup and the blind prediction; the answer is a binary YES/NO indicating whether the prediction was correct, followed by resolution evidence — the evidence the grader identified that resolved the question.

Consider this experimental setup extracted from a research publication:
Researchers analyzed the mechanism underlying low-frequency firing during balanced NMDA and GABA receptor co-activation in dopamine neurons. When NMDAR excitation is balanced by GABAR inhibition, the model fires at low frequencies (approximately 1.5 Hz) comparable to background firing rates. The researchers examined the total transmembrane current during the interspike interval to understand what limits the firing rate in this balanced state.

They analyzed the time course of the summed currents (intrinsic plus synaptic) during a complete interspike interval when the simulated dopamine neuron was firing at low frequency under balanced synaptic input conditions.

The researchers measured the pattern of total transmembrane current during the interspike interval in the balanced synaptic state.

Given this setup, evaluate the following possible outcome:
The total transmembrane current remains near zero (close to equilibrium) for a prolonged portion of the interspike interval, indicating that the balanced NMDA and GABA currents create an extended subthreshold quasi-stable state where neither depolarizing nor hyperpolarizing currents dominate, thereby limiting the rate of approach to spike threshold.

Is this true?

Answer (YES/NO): YES